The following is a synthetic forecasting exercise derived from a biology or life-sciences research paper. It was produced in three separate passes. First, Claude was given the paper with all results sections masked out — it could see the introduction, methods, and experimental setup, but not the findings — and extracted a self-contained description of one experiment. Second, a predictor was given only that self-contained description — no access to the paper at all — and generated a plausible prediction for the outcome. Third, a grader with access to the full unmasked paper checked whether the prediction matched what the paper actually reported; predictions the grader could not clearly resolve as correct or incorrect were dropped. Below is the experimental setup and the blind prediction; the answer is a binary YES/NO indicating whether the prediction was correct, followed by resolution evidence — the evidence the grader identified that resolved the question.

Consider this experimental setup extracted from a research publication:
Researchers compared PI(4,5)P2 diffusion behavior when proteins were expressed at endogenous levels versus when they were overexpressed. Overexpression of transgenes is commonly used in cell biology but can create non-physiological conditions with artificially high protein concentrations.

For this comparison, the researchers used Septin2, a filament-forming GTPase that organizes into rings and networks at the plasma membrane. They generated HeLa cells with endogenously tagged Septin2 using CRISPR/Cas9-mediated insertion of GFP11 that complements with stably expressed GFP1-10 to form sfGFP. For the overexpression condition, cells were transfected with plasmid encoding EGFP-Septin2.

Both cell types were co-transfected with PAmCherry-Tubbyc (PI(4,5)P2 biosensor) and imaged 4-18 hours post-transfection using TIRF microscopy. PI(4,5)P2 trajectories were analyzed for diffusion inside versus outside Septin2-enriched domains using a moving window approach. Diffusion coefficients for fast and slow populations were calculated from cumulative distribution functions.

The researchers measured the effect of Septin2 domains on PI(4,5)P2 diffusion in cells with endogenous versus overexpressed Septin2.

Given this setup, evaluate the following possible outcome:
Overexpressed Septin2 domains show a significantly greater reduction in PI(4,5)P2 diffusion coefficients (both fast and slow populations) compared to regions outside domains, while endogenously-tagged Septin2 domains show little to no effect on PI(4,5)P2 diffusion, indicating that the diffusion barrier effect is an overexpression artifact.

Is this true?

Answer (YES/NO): NO